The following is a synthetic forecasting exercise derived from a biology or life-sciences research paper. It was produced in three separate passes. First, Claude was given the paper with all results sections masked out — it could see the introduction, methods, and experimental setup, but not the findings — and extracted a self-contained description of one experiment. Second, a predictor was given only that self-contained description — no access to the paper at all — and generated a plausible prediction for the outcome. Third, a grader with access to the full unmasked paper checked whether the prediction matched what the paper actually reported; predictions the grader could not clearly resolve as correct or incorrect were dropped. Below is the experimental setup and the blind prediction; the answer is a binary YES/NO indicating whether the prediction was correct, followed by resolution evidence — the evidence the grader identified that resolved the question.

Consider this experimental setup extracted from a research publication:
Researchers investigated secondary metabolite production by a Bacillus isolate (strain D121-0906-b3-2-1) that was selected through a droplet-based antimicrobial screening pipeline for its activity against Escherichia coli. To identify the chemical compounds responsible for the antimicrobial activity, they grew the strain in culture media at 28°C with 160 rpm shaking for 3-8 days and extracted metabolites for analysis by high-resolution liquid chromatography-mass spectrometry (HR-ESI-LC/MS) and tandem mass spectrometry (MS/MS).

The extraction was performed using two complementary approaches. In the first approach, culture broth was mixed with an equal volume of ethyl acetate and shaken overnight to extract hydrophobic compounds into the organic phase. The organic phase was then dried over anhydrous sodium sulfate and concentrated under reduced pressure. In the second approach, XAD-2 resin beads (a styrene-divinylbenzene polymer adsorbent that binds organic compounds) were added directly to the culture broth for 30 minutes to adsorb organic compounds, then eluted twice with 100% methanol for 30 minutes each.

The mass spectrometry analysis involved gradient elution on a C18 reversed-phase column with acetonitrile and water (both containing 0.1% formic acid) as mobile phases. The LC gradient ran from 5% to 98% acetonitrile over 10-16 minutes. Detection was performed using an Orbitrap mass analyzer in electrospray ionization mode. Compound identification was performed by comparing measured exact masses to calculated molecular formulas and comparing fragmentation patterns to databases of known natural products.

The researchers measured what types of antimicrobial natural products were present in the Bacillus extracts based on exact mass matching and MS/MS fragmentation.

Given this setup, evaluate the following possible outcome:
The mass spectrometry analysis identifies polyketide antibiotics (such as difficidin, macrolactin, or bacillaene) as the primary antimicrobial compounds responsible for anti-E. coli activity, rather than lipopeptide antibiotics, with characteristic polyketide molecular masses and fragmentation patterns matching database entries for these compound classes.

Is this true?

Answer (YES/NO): YES